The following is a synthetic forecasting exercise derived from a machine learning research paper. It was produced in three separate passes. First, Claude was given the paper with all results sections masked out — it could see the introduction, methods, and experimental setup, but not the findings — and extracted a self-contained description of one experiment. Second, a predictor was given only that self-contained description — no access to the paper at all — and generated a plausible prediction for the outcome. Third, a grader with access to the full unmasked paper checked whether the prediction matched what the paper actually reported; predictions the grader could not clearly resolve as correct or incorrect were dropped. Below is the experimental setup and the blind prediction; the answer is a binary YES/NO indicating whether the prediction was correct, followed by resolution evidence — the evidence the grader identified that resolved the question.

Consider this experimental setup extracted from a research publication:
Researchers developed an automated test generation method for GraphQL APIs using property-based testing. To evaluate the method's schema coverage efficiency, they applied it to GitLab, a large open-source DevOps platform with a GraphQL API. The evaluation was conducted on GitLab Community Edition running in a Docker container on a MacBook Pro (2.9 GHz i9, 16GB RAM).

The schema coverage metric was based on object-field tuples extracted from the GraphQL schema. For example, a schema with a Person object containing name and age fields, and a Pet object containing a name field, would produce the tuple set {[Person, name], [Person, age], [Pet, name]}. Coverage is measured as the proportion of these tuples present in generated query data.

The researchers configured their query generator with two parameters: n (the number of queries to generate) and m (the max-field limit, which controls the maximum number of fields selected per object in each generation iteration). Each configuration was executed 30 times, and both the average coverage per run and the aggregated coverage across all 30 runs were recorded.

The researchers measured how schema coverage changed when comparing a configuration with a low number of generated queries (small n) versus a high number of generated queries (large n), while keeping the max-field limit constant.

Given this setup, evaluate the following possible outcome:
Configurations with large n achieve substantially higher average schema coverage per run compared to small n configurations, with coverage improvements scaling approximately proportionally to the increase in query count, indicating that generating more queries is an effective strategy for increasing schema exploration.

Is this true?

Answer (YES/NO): NO